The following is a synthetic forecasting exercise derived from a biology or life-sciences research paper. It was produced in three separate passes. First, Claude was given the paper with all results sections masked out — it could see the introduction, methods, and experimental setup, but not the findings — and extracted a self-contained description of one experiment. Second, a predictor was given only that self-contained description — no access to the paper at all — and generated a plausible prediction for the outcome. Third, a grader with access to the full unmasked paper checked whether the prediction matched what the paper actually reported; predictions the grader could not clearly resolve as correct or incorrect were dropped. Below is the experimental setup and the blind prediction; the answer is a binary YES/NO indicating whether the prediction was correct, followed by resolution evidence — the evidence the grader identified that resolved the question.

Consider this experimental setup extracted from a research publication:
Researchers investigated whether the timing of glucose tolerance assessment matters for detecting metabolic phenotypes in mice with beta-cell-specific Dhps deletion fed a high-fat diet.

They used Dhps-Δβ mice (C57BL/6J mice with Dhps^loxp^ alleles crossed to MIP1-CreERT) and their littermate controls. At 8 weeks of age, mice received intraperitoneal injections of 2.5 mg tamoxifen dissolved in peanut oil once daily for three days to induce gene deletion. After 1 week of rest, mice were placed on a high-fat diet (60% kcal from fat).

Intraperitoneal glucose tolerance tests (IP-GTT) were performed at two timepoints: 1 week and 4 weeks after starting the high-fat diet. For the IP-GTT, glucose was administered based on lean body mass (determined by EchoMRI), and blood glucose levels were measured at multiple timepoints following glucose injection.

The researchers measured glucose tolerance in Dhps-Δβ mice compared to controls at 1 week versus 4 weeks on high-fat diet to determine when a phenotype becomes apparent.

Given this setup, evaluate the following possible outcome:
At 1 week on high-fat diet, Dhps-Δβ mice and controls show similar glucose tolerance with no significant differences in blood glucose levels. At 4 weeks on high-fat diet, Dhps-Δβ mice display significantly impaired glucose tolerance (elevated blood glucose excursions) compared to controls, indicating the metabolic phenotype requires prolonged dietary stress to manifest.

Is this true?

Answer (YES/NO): NO